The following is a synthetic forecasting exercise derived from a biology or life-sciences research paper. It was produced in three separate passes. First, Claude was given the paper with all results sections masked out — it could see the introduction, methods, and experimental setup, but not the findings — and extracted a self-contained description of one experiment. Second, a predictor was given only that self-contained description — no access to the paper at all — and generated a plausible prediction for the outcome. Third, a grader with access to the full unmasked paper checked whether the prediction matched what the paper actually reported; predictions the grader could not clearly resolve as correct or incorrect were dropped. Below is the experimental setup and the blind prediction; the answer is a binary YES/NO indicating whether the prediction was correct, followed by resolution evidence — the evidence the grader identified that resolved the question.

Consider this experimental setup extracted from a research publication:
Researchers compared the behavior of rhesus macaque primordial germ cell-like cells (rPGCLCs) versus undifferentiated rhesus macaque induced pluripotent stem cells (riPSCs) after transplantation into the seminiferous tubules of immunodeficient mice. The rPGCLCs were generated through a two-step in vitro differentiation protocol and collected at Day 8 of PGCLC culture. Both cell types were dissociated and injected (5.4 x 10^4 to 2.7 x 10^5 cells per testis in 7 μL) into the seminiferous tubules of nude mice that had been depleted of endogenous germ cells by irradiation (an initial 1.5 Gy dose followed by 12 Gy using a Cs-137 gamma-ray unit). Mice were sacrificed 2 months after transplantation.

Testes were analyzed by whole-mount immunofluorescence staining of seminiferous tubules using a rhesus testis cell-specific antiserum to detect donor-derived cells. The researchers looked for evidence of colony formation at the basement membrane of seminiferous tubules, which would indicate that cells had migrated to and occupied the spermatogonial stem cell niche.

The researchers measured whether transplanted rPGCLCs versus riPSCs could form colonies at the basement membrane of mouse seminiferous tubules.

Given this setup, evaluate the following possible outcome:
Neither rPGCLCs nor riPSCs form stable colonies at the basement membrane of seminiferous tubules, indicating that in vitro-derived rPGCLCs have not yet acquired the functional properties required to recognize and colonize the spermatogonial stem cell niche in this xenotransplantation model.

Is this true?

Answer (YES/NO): NO